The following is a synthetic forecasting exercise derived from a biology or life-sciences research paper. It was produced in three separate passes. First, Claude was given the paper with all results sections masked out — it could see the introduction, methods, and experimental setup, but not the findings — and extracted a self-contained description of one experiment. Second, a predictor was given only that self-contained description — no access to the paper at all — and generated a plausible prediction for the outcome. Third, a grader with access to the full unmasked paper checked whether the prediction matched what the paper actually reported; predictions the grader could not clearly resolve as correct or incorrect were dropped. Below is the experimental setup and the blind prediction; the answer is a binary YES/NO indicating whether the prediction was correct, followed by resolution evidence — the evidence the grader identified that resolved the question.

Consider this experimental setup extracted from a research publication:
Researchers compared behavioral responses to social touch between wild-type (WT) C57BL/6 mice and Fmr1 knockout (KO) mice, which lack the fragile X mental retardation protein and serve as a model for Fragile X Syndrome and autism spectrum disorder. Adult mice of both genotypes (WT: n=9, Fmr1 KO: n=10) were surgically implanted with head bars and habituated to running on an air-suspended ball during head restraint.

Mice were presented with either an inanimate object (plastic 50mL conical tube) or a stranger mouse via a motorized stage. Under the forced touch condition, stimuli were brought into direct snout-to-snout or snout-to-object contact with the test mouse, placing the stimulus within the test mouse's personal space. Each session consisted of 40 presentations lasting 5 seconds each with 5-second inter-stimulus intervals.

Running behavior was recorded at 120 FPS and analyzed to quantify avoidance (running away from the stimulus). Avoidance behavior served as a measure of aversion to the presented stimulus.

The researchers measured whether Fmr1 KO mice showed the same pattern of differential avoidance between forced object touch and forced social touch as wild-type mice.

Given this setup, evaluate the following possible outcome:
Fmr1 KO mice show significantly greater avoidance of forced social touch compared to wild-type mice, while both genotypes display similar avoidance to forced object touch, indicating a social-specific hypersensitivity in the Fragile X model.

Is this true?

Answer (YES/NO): NO